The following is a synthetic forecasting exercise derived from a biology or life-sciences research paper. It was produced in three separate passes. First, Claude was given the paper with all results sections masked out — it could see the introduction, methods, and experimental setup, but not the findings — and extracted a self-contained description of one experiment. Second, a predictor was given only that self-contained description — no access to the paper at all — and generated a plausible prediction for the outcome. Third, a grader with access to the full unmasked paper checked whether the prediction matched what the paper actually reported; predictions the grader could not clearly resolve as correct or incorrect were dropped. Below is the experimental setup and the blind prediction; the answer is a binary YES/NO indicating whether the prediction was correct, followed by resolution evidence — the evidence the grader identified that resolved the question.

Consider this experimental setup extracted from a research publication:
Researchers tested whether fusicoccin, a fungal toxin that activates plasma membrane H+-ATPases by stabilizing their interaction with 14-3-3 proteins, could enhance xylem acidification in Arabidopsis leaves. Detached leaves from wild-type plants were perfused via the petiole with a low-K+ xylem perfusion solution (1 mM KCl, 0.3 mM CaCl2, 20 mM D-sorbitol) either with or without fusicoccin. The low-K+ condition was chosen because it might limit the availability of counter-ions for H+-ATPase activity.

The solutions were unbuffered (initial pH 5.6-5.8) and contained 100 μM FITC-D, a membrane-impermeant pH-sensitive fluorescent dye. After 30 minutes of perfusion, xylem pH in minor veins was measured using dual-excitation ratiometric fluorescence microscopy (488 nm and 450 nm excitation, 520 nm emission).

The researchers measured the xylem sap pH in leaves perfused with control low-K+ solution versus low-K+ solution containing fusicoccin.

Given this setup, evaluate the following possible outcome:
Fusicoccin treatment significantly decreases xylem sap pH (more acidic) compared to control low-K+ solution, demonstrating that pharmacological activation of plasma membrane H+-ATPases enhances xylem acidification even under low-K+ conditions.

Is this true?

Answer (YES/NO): YES